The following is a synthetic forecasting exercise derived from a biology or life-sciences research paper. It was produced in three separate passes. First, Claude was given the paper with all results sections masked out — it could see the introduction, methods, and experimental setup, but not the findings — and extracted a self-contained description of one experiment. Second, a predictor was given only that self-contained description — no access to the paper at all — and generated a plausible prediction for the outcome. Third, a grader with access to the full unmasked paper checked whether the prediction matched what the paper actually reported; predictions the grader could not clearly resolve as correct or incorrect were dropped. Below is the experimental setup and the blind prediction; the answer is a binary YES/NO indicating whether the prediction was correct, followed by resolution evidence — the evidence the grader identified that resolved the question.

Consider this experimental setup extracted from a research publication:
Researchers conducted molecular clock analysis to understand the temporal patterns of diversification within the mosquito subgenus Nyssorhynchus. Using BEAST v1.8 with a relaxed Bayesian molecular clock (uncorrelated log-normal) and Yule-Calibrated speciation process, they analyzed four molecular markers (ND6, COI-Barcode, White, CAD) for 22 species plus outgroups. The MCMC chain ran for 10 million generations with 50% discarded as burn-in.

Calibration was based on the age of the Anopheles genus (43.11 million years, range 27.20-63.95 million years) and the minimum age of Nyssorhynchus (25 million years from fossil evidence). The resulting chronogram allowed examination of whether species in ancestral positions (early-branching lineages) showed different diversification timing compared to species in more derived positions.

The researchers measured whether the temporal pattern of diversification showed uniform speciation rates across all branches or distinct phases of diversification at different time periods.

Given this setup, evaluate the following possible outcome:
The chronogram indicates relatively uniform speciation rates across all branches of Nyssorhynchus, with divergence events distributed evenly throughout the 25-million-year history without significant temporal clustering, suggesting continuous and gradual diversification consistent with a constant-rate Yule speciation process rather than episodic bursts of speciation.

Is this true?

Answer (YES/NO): NO